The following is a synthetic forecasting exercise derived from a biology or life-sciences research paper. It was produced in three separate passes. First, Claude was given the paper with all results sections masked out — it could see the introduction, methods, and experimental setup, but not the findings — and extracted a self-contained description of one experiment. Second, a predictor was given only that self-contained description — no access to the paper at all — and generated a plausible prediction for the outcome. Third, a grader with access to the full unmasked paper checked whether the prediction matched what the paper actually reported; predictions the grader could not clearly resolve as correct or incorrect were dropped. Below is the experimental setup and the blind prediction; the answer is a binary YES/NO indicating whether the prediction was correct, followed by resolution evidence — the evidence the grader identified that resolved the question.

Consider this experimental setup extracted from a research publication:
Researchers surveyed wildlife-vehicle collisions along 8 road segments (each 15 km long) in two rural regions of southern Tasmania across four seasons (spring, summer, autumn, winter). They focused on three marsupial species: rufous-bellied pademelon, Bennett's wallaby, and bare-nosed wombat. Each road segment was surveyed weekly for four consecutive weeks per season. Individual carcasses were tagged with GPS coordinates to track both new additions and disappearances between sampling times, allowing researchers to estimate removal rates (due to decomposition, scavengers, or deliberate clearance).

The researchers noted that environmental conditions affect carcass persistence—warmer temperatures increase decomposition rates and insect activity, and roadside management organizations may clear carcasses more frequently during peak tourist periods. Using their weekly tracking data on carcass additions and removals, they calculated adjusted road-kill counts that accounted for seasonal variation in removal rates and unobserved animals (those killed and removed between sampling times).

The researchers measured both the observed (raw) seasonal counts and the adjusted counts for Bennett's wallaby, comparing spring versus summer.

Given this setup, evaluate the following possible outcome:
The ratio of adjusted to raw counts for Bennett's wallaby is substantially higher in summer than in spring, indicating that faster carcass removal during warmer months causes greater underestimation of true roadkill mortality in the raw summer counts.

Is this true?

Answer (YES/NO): NO